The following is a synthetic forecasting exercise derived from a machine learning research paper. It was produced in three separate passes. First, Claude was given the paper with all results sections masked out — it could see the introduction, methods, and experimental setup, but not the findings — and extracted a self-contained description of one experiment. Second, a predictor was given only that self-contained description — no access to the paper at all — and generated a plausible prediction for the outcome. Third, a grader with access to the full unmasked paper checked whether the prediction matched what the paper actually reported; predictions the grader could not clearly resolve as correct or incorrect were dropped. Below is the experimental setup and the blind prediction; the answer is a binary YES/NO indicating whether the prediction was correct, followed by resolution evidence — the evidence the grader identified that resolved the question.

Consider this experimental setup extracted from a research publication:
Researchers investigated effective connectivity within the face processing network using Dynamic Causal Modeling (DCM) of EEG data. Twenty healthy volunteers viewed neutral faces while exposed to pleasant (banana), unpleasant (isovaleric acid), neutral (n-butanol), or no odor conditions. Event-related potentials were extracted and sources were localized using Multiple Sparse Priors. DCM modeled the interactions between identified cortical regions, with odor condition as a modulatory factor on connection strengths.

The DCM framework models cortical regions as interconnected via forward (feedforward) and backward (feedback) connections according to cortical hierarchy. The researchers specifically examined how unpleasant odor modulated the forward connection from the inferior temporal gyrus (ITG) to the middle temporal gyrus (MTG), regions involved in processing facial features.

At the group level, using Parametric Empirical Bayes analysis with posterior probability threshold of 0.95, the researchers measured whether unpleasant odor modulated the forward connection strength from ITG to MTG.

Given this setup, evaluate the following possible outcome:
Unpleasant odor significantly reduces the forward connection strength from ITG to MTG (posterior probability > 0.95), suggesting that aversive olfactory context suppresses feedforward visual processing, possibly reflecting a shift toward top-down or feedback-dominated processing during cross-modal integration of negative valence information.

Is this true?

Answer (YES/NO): NO